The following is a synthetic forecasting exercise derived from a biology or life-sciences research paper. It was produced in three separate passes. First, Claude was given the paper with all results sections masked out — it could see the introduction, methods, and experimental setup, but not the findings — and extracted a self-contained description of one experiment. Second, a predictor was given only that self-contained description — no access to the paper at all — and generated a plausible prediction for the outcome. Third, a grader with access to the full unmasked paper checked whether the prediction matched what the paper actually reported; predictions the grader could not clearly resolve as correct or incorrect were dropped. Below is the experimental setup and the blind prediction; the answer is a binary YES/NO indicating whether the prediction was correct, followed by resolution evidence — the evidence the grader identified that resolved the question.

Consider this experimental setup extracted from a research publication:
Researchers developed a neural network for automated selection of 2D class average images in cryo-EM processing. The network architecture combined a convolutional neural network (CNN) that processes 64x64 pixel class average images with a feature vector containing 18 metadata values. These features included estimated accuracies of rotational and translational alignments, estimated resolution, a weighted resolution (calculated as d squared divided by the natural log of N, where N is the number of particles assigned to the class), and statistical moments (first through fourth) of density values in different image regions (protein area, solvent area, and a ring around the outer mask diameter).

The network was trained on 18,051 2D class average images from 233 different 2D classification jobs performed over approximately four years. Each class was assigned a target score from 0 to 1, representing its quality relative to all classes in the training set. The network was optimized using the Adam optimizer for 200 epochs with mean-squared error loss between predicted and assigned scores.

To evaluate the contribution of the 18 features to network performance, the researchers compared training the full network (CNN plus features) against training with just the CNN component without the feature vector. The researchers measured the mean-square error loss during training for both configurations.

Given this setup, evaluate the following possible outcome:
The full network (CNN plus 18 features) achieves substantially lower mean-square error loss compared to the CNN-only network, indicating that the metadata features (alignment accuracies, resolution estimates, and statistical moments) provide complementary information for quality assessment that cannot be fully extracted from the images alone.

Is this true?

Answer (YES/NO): NO